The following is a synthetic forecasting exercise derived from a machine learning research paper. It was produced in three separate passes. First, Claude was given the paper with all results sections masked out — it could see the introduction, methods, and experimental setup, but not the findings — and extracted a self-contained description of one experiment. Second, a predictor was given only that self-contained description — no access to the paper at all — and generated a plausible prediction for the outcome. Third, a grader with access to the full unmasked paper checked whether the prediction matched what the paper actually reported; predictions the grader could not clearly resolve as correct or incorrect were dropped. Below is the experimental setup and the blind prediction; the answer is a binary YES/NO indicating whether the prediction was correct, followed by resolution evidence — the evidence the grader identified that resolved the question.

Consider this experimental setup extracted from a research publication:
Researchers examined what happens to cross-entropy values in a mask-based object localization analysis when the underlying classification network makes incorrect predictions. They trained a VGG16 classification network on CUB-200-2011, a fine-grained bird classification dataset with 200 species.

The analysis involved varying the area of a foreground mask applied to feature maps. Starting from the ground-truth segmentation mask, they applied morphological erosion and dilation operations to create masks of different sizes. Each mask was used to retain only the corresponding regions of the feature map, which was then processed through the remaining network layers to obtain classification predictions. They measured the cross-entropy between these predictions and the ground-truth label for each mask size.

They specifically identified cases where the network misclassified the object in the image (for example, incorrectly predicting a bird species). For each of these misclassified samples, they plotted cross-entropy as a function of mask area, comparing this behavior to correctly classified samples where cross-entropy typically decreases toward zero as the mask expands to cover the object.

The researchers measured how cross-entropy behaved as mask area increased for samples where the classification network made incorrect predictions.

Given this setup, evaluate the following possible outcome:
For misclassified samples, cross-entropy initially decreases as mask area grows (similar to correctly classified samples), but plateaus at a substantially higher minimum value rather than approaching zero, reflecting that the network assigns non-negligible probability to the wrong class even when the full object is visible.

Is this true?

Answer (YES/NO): NO